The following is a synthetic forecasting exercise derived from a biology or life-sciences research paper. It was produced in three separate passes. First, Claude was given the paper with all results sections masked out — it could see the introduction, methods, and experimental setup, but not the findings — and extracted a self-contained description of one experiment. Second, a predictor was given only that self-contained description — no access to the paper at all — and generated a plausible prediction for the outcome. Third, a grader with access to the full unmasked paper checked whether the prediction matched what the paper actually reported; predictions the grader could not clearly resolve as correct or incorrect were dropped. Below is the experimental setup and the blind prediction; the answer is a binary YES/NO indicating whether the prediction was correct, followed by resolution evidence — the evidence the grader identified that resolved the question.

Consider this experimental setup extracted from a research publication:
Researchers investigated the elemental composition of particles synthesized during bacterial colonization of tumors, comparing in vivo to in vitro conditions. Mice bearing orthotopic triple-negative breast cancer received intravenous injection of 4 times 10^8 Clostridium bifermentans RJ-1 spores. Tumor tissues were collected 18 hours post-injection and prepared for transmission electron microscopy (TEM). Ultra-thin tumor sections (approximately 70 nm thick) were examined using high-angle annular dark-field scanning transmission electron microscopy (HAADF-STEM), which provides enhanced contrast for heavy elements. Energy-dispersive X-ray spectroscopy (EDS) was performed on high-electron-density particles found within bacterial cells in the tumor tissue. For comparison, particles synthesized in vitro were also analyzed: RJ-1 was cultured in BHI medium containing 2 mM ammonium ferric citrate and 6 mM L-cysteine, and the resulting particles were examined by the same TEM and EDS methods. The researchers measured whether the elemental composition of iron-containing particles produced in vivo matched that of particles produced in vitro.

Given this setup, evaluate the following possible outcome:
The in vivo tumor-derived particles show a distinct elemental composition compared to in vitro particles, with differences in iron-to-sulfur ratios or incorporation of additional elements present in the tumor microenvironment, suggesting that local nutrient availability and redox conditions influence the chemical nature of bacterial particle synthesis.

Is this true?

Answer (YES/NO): NO